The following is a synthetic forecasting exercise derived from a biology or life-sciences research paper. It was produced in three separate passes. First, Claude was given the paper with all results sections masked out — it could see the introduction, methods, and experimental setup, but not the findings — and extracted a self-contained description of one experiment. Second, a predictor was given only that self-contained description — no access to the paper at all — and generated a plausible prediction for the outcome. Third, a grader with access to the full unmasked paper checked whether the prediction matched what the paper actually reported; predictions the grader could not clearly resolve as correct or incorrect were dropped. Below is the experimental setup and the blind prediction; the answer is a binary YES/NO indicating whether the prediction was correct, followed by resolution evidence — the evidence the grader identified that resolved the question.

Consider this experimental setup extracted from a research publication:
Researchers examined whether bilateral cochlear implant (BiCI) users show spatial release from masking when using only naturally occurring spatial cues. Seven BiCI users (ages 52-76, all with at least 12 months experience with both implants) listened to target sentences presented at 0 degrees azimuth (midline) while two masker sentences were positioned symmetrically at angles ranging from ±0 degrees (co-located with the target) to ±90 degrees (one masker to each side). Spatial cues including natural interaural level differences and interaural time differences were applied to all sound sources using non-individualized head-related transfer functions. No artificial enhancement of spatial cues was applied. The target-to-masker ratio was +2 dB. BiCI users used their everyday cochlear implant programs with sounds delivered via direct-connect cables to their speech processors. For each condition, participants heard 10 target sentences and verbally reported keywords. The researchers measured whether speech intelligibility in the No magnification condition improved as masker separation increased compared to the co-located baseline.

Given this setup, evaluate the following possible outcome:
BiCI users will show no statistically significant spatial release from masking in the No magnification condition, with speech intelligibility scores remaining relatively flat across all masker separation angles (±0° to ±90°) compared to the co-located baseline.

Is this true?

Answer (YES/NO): YES